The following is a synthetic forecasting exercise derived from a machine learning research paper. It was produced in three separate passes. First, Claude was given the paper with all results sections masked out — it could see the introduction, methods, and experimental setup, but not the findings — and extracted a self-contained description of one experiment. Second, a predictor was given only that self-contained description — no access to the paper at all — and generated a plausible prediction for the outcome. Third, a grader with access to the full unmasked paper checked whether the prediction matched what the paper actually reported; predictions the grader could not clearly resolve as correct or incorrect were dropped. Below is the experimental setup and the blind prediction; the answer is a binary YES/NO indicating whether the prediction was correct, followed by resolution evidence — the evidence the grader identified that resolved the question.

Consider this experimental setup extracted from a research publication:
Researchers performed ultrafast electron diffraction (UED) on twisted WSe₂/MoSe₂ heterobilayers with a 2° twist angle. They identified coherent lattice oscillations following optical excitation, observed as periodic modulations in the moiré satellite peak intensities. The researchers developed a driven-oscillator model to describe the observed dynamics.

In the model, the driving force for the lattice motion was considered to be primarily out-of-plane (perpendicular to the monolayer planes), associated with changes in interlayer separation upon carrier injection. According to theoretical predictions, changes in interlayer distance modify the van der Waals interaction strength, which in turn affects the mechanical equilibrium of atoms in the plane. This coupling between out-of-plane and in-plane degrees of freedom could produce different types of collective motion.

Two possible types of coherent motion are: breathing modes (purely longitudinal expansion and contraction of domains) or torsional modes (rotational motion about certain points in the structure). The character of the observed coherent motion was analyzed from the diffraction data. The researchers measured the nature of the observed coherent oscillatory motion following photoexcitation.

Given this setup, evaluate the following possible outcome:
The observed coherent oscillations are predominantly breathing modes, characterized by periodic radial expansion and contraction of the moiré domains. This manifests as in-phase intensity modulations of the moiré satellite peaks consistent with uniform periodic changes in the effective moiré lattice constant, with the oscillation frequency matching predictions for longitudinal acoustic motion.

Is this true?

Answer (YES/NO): NO